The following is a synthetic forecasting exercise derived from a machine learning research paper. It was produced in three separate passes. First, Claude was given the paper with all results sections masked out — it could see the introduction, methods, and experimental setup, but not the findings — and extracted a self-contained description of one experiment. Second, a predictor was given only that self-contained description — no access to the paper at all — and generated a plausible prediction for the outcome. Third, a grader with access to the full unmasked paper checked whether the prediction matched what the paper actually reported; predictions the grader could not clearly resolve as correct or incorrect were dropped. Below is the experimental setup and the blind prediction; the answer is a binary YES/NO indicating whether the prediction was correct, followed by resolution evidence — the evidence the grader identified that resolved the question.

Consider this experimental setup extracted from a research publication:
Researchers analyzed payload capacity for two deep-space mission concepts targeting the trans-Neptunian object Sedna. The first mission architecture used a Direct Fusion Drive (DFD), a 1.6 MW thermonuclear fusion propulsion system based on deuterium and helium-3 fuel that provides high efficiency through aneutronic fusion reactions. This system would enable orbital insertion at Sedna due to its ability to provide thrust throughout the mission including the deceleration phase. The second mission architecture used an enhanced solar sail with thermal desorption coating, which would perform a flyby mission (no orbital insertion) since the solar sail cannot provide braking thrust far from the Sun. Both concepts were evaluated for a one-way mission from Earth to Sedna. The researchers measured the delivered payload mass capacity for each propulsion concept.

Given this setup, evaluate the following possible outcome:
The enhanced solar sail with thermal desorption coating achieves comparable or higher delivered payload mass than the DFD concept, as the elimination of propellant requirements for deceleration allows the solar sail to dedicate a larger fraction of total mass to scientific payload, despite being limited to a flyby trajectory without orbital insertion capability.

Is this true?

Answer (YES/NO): NO